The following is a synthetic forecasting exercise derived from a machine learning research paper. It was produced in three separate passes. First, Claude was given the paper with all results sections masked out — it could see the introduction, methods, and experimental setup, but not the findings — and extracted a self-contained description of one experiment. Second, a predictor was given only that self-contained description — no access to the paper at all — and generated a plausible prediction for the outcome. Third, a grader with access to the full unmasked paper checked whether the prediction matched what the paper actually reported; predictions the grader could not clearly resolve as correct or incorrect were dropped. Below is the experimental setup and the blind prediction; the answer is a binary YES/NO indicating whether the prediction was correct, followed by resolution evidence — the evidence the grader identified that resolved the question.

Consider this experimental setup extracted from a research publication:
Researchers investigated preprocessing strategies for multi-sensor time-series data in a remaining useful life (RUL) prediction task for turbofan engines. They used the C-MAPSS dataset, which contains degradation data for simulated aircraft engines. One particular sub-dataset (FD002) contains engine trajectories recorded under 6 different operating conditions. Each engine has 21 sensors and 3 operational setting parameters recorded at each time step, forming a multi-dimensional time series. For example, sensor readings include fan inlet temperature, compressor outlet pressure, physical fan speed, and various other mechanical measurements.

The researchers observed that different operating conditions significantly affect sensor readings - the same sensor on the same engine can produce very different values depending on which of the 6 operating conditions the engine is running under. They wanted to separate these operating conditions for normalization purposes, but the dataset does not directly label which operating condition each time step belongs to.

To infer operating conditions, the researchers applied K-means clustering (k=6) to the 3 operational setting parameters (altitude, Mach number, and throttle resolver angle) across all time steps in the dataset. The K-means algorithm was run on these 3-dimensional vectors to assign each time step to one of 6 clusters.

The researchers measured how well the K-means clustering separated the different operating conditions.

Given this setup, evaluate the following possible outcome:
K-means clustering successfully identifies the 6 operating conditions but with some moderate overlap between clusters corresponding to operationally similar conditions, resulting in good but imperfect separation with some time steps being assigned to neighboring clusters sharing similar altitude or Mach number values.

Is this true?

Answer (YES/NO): NO